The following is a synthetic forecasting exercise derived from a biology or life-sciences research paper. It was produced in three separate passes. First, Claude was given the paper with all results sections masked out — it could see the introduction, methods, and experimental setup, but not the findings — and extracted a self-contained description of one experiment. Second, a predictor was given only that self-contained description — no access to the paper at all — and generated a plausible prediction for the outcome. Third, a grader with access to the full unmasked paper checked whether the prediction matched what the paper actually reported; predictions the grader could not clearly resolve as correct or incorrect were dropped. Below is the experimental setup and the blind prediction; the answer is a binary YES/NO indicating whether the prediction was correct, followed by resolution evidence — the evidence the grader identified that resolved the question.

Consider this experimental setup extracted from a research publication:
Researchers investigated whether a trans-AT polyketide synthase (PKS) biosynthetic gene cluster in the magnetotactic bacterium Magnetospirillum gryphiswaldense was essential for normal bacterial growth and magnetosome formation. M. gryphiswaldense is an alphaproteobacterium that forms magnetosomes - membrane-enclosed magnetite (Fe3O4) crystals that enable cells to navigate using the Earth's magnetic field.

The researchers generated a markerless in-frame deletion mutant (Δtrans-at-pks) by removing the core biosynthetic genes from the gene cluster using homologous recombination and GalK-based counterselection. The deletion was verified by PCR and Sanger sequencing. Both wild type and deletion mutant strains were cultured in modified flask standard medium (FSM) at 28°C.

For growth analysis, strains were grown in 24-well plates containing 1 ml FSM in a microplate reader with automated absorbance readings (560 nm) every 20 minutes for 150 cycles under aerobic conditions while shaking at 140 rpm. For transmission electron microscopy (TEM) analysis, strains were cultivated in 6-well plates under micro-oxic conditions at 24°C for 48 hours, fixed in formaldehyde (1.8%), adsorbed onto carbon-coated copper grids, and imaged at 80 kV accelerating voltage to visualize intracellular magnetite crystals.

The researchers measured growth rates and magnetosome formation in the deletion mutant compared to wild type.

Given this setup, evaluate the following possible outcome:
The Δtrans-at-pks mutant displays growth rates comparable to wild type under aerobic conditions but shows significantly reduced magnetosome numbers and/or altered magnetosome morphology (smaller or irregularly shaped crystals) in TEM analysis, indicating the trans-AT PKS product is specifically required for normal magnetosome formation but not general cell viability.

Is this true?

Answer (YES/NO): NO